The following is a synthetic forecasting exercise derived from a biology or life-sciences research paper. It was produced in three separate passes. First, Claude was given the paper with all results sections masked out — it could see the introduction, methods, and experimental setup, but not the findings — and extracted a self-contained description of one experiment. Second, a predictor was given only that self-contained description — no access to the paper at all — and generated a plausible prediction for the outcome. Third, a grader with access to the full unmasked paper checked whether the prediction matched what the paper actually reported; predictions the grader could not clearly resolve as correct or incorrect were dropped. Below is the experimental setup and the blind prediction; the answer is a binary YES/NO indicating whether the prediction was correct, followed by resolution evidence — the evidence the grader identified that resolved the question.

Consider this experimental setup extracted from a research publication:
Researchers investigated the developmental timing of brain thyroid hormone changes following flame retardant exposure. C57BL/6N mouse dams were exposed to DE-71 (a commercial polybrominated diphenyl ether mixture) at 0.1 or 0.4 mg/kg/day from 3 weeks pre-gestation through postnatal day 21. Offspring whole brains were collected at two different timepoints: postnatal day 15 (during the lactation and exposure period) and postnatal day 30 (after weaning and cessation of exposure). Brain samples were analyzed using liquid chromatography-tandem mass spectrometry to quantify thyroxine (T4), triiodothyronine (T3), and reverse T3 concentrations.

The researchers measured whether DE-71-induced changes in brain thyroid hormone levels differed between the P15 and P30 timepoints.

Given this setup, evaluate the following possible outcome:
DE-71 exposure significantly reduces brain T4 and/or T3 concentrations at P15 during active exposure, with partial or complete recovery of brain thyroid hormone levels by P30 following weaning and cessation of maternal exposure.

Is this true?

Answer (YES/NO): NO